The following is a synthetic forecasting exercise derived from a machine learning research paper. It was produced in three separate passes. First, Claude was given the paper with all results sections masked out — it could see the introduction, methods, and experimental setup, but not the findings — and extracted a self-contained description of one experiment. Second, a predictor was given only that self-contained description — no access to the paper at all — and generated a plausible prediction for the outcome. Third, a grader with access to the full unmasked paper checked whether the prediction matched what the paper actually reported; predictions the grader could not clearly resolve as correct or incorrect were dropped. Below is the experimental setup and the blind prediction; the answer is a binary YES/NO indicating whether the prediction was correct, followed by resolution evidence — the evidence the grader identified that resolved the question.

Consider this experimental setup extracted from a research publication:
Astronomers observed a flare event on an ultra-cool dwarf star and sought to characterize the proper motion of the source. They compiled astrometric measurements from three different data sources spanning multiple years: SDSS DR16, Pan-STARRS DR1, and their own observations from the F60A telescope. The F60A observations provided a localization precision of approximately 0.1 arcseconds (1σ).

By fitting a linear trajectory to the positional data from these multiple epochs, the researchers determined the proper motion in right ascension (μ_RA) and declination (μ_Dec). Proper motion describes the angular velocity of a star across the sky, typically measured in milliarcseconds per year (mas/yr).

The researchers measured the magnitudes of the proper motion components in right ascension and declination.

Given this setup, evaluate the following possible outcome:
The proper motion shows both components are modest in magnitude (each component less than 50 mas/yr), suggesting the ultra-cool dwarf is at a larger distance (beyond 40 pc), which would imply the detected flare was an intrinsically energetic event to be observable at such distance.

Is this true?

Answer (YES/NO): NO